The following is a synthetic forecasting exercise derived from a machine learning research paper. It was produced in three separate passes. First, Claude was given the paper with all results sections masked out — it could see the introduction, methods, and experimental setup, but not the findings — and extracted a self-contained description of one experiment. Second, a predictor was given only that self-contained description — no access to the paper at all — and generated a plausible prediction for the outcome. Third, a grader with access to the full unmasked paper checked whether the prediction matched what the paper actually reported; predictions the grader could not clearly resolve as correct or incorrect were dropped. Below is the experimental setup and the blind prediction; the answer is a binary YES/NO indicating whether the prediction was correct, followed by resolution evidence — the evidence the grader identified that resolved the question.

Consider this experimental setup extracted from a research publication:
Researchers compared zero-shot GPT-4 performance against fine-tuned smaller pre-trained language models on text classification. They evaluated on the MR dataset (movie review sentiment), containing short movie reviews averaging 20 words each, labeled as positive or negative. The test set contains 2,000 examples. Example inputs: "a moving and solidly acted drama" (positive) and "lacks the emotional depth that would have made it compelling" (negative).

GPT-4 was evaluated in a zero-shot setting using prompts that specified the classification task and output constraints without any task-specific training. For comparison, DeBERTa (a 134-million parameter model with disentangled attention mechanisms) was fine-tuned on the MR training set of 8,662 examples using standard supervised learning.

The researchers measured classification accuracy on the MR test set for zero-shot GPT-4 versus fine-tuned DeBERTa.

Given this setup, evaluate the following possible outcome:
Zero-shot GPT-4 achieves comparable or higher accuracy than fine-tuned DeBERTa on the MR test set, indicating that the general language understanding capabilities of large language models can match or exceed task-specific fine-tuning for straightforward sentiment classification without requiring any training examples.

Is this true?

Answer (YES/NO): NO